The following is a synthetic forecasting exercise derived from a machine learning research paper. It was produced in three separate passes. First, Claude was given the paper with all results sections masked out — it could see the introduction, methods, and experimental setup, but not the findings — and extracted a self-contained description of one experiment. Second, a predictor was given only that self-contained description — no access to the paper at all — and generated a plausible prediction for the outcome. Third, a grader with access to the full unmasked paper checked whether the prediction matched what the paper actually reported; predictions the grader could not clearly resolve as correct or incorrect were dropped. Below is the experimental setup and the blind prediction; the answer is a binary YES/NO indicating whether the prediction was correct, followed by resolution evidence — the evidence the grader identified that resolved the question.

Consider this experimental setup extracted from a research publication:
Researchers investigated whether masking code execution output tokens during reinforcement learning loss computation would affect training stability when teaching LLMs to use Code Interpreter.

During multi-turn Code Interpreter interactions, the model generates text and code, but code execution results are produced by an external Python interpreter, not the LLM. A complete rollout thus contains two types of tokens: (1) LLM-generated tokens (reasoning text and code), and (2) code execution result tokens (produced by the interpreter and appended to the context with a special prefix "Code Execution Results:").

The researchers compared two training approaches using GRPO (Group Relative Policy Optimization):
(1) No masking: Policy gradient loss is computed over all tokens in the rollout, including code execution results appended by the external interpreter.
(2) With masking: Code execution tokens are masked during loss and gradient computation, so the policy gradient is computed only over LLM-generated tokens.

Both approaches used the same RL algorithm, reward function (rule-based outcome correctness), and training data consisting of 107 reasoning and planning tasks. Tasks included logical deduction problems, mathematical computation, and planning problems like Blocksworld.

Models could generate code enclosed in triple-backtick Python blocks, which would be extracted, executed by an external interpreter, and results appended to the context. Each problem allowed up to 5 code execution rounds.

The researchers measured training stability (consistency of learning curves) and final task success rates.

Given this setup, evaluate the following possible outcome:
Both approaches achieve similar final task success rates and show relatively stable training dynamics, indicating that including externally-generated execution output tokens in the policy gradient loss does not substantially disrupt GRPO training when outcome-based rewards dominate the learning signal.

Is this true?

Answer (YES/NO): NO